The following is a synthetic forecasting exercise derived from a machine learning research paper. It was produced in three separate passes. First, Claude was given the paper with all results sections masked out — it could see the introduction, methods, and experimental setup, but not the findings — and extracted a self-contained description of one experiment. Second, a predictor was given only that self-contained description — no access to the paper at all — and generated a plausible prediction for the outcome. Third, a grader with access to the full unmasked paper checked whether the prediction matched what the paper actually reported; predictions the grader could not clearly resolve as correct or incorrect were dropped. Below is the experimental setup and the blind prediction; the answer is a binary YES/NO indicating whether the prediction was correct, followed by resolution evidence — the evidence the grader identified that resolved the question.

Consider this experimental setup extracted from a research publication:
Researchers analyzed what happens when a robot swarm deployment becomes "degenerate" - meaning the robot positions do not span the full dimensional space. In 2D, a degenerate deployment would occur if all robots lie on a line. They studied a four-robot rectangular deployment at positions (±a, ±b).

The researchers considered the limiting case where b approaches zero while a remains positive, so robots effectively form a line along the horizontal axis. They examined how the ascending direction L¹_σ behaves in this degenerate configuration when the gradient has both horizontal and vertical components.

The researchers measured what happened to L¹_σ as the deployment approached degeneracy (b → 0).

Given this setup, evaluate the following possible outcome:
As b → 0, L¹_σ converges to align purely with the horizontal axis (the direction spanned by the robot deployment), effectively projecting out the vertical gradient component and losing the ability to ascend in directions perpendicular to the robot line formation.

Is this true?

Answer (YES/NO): YES